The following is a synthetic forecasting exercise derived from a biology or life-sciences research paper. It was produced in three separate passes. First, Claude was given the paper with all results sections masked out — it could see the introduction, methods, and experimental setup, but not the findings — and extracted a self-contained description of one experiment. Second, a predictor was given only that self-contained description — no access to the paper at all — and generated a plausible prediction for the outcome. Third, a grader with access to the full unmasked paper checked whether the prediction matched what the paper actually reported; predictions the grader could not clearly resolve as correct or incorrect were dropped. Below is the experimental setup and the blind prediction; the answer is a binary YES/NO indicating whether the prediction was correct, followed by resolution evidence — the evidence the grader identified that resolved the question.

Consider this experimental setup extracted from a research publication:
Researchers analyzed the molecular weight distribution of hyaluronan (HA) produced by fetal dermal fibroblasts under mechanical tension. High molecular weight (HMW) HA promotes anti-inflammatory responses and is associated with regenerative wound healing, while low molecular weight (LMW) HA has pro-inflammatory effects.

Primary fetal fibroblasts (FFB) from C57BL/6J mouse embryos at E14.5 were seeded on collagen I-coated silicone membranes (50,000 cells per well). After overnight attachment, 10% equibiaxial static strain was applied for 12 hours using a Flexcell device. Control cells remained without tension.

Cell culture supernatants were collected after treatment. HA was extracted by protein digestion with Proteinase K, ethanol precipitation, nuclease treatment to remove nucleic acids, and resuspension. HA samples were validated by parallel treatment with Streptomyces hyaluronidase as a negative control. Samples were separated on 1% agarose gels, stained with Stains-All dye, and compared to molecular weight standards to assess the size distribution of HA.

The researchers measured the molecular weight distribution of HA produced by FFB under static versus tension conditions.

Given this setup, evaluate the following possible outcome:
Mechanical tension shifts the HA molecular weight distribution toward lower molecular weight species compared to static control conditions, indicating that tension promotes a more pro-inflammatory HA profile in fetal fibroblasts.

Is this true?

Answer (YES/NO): YES